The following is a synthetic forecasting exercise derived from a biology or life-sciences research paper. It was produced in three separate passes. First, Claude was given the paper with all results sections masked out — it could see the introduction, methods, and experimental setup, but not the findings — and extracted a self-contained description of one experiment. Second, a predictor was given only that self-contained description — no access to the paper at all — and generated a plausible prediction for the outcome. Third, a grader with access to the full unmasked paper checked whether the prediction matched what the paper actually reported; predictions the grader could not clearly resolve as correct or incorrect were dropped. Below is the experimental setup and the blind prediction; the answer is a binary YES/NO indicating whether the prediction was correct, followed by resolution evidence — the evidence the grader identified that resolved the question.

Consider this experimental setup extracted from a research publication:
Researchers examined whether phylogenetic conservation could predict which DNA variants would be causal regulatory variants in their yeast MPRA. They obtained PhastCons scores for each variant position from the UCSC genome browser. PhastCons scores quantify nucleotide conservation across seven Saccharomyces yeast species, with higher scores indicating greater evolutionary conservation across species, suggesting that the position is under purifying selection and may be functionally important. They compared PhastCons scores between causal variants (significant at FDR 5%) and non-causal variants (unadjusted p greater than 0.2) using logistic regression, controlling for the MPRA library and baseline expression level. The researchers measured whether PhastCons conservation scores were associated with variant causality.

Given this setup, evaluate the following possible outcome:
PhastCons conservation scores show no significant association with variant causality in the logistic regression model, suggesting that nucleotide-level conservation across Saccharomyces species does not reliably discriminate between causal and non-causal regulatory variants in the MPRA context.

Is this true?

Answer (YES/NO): NO